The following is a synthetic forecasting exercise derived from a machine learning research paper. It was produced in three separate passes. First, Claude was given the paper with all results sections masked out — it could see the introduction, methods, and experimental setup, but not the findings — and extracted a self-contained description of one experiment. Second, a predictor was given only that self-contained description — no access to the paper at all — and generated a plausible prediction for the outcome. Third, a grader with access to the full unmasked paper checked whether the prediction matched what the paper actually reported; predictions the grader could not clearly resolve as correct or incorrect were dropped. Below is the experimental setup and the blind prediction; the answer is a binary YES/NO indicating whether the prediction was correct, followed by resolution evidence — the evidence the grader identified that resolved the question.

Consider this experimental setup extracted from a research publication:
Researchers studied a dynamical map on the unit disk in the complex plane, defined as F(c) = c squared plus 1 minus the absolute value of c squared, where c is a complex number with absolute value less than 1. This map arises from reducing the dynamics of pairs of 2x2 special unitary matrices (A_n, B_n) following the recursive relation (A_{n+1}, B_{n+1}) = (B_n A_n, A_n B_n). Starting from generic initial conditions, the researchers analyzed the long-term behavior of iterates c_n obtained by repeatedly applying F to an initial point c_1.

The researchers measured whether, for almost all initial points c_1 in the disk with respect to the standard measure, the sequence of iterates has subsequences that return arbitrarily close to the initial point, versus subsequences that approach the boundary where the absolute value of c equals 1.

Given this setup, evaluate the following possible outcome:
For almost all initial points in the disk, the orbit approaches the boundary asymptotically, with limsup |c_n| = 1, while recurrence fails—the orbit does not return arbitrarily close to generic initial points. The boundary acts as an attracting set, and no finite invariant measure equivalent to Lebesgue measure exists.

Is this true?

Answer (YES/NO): NO